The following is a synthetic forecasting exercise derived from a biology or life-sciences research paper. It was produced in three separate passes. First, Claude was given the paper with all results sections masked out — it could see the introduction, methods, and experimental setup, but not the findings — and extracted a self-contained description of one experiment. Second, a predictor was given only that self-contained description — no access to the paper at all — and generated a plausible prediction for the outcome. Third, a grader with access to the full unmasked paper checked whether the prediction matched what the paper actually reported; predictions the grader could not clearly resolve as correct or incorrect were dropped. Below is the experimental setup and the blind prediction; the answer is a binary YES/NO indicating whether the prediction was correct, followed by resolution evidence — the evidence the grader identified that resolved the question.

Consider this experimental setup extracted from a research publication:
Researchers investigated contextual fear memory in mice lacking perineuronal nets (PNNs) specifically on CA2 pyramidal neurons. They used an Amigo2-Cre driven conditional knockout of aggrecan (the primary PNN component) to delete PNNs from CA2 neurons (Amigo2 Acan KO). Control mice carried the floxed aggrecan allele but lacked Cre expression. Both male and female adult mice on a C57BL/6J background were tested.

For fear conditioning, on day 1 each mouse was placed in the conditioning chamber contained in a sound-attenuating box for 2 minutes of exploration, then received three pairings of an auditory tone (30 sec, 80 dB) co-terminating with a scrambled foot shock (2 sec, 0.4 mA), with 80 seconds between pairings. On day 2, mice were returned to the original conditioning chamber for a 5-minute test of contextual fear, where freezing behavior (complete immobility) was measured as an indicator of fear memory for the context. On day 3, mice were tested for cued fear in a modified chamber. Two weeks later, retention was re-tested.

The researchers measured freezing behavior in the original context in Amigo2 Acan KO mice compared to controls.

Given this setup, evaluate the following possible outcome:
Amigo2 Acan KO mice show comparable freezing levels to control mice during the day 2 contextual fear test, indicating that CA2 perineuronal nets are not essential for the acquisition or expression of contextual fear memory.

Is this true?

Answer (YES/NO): YES